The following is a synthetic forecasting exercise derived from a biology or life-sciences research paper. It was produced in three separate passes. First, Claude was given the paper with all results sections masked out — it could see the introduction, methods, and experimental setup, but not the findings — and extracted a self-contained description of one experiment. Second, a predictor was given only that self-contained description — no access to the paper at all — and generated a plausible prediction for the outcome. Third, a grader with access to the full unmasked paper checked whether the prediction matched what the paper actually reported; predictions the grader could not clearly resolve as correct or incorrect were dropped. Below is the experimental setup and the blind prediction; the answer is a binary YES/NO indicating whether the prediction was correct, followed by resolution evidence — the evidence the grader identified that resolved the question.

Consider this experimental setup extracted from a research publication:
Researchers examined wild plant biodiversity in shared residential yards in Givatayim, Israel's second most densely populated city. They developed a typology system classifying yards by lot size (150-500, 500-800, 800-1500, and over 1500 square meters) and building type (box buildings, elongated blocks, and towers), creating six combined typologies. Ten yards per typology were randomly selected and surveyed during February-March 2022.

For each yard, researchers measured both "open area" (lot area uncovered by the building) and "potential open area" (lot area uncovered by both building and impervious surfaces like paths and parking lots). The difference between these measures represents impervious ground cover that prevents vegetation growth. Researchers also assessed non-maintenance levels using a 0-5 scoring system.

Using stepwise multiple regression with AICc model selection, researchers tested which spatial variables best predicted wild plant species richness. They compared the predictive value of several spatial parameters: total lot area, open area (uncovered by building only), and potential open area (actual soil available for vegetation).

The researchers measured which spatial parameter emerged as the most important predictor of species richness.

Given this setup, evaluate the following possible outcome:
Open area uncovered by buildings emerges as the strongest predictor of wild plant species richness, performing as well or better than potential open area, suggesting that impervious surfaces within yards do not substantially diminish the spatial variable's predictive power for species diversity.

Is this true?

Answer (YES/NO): NO